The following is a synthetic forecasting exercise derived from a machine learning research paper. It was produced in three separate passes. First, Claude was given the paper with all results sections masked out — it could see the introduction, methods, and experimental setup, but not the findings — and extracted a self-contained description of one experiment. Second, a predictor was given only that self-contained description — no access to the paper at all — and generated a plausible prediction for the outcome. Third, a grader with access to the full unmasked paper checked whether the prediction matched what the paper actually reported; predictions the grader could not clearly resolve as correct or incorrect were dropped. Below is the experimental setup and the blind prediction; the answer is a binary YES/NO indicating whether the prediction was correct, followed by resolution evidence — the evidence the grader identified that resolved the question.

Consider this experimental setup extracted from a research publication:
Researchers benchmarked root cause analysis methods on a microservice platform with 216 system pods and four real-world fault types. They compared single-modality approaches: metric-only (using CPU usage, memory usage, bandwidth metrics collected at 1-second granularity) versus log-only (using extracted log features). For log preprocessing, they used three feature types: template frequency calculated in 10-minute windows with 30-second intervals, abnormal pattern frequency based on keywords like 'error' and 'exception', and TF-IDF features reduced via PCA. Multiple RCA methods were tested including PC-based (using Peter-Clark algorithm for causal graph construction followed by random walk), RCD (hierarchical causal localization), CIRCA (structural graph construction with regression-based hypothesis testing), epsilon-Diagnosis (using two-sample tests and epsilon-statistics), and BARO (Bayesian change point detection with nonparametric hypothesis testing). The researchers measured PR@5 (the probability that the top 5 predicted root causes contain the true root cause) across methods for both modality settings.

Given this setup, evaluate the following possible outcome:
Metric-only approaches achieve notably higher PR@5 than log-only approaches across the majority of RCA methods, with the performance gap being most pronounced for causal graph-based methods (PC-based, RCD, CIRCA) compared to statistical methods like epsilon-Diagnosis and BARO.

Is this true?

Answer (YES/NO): NO